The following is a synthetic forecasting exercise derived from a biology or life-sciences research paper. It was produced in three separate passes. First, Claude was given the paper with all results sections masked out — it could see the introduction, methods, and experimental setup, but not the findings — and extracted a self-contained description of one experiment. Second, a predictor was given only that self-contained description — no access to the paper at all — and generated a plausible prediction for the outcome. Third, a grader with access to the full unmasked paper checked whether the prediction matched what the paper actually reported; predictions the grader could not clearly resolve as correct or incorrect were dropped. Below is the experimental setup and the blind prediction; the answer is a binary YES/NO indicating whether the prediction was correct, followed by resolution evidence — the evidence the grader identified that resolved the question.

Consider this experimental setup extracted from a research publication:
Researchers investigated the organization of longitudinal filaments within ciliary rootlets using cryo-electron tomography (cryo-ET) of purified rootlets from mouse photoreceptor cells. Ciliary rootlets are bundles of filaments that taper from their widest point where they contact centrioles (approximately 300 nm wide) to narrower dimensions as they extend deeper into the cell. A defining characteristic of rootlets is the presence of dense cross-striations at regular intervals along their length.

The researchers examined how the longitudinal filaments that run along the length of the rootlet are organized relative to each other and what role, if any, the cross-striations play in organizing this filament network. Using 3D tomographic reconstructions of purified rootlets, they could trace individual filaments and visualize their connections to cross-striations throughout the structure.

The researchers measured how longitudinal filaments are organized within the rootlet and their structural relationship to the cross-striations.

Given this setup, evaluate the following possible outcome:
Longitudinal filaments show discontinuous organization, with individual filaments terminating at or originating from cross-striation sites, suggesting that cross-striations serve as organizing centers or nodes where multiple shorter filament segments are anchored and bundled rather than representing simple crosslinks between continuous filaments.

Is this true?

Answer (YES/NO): NO